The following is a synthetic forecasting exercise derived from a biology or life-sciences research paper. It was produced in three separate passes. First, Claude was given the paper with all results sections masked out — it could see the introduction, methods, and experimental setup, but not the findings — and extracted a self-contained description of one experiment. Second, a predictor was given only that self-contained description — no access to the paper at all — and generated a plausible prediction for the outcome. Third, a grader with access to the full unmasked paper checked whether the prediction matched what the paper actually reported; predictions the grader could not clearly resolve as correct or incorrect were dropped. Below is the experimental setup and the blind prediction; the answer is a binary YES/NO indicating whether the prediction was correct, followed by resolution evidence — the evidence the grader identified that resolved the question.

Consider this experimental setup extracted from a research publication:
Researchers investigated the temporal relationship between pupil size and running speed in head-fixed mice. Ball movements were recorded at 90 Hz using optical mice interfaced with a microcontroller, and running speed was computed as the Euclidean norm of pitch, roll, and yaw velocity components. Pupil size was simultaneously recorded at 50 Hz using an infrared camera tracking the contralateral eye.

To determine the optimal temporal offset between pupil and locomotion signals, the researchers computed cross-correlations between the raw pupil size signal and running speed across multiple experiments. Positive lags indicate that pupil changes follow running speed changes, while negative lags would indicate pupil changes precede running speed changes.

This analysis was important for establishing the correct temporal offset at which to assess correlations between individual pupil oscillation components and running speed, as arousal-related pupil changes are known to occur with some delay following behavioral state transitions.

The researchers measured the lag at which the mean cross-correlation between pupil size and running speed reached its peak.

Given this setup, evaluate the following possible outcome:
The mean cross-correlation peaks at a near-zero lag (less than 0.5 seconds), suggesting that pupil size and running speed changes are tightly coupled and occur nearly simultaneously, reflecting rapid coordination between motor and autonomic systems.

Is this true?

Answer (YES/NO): NO